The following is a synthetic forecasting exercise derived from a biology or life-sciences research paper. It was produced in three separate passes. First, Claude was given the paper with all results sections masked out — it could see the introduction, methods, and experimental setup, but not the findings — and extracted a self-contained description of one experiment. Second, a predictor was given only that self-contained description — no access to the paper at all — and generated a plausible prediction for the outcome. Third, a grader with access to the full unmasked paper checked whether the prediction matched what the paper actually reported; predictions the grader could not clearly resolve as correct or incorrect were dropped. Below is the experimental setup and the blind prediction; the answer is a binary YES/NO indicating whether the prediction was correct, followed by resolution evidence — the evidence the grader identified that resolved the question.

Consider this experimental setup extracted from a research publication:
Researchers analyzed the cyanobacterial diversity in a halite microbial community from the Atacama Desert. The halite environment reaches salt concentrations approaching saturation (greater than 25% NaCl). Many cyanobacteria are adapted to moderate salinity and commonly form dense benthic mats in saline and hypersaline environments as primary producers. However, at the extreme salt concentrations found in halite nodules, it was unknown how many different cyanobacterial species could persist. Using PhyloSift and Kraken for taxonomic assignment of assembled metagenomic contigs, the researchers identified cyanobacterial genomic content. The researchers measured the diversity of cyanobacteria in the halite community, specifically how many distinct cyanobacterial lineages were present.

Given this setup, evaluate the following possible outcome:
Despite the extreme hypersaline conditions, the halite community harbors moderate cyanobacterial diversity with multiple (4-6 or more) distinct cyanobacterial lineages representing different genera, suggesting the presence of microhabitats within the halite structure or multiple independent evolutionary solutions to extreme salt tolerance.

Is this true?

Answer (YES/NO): NO